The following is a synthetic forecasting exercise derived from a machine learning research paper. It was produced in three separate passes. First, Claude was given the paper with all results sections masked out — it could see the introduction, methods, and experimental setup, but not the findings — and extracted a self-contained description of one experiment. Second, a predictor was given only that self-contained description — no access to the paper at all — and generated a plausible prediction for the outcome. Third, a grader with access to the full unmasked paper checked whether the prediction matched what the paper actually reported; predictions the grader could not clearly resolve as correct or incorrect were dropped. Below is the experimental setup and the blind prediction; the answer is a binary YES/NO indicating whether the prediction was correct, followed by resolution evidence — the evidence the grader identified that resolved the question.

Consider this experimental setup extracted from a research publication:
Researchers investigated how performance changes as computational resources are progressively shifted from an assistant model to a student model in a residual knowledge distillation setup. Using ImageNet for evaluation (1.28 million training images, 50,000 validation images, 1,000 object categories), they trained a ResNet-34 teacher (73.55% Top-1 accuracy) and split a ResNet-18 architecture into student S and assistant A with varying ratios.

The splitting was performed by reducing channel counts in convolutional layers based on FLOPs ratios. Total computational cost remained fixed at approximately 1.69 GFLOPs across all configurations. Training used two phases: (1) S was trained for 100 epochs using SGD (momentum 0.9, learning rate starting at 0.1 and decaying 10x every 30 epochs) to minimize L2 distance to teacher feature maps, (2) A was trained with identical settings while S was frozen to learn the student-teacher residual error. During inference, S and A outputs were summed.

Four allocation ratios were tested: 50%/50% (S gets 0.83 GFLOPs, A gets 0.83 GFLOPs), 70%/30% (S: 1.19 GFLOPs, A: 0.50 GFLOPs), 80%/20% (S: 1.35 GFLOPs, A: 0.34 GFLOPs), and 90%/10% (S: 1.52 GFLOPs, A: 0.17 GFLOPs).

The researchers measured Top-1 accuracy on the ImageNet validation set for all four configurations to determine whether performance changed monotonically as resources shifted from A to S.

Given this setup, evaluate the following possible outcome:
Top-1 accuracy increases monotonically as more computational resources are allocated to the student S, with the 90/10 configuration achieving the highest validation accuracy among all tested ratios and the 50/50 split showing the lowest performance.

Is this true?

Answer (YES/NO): YES